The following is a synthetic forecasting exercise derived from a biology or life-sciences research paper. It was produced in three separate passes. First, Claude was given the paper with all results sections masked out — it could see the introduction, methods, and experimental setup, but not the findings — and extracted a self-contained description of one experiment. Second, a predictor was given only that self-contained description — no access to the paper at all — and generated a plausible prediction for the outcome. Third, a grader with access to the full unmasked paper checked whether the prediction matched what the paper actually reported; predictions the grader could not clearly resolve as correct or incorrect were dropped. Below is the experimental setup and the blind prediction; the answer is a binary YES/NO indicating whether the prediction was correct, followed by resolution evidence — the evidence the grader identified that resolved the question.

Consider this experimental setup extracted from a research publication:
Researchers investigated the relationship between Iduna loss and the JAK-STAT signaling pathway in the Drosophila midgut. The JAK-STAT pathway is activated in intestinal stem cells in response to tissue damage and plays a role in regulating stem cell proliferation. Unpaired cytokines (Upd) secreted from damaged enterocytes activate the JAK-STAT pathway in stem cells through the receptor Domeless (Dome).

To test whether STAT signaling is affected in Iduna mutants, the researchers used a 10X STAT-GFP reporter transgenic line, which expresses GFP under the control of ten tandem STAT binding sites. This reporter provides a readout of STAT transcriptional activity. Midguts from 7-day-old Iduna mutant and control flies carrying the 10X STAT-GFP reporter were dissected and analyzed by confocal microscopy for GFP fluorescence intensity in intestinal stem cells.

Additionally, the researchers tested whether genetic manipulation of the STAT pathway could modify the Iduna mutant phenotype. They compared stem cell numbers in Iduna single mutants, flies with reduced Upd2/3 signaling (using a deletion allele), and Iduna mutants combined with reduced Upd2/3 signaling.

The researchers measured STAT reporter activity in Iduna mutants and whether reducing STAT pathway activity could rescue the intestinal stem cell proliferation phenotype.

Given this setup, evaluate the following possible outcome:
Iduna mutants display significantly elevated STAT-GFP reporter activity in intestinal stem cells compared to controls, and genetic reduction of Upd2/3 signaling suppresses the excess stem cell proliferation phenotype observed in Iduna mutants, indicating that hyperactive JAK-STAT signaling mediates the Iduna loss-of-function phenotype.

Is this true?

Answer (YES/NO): YES